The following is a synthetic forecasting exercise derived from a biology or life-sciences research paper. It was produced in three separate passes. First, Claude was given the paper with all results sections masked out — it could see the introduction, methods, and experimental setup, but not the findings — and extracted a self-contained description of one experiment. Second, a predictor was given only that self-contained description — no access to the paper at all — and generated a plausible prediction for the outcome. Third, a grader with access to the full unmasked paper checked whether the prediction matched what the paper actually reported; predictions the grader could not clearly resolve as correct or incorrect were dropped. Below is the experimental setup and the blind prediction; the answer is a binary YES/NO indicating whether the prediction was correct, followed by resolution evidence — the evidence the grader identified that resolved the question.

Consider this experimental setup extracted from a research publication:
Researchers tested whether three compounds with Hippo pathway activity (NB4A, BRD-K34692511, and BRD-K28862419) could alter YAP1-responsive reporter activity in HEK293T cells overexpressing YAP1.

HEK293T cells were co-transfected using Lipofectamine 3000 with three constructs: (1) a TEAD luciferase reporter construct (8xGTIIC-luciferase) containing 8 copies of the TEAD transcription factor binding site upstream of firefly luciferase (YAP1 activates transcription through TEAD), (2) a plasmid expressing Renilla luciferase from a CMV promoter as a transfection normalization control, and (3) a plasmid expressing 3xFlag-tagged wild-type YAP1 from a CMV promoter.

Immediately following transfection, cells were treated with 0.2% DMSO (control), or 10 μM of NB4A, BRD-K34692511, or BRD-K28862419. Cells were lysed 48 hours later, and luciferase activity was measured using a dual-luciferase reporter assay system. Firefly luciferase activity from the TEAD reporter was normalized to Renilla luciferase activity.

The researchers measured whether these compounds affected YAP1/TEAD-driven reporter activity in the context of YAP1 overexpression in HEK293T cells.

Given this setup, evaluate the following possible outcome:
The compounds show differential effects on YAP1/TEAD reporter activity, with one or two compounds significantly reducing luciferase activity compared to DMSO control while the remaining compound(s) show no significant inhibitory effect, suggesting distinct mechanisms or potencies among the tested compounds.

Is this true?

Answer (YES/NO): NO